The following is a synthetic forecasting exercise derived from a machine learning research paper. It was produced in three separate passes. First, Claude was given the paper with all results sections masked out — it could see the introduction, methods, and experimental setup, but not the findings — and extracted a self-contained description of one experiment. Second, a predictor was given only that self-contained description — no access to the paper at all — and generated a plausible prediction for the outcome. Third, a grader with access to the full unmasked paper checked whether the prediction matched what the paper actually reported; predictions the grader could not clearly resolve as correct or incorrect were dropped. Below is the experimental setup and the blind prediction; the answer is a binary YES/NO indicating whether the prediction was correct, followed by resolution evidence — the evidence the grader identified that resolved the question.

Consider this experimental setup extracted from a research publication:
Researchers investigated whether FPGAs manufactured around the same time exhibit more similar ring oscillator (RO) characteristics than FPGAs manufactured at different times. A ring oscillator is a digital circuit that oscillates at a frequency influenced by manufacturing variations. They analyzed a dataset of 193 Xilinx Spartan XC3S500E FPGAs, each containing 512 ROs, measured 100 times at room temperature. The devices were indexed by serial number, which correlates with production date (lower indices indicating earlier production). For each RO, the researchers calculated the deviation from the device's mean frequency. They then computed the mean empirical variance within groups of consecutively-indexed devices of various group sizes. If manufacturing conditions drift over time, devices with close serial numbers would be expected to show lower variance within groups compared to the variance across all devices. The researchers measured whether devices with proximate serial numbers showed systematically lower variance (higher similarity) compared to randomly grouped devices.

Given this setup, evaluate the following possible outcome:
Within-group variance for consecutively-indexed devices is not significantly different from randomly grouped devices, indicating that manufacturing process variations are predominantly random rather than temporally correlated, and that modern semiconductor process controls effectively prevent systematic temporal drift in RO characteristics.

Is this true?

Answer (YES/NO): YES